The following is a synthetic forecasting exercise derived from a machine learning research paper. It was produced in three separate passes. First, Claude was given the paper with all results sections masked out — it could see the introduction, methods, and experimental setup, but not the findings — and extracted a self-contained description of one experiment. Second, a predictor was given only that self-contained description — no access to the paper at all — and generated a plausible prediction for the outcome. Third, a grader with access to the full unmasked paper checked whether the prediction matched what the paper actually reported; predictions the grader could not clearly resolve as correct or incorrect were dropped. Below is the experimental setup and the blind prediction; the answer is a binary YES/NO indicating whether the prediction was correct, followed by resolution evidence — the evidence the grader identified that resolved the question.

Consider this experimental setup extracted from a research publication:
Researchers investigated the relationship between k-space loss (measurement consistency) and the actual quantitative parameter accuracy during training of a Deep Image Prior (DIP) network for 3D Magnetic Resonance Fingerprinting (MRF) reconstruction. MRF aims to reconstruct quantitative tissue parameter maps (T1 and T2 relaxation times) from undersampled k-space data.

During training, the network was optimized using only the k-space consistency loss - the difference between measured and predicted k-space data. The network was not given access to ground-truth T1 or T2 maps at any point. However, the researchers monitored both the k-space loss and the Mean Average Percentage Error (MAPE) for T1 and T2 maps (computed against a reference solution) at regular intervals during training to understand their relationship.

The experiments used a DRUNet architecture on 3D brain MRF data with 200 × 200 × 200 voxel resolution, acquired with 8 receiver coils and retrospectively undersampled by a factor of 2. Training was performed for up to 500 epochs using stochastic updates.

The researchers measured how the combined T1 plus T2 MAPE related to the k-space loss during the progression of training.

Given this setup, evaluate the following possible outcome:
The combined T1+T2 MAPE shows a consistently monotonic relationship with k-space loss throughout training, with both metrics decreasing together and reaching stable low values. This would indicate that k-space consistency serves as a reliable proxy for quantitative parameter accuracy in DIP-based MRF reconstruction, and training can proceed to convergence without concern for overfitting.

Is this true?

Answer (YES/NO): NO